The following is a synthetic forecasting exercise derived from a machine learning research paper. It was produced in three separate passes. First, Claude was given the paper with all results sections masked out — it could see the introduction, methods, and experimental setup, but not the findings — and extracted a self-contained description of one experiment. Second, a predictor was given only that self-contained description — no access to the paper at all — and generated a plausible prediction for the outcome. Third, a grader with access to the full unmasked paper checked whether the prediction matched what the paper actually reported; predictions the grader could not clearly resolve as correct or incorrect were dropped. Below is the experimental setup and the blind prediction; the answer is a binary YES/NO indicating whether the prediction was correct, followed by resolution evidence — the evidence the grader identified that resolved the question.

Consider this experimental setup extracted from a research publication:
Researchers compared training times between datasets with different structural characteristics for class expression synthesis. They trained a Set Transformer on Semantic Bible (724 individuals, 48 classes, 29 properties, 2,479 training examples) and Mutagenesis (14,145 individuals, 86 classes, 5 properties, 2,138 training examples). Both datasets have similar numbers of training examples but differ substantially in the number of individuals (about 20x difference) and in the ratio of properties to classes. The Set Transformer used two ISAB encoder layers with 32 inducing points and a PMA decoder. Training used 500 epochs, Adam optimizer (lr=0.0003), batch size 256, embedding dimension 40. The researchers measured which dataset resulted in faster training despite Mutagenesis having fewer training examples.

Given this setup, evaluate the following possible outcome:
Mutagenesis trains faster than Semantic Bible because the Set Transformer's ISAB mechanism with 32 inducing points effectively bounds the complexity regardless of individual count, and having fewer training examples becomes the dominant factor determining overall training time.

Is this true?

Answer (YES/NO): NO